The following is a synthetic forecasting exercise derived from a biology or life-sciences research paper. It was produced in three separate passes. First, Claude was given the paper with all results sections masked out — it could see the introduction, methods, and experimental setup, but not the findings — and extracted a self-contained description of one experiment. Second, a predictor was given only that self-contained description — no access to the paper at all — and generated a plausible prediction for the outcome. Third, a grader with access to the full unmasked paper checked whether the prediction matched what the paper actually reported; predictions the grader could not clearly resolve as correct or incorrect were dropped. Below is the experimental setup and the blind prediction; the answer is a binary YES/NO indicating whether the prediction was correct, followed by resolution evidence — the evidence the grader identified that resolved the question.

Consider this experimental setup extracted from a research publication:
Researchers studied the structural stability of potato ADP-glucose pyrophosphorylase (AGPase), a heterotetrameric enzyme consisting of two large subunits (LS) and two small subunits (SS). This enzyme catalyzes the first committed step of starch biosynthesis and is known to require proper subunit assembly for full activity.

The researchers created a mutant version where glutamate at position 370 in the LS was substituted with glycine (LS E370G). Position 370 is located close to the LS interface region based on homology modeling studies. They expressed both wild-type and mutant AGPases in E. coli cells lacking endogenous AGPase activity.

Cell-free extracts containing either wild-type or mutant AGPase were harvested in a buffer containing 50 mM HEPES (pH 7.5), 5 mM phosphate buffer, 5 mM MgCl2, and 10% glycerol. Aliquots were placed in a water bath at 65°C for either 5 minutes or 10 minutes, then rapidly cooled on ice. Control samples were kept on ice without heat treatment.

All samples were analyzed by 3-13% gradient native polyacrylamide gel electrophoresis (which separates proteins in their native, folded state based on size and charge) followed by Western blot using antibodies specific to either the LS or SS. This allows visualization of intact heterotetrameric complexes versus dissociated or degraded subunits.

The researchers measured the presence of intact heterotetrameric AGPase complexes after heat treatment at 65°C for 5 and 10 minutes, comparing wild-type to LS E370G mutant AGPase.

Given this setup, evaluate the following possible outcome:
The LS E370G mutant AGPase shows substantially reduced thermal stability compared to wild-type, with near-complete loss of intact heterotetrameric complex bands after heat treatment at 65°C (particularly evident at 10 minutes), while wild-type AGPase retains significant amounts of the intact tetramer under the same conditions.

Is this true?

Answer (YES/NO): YES